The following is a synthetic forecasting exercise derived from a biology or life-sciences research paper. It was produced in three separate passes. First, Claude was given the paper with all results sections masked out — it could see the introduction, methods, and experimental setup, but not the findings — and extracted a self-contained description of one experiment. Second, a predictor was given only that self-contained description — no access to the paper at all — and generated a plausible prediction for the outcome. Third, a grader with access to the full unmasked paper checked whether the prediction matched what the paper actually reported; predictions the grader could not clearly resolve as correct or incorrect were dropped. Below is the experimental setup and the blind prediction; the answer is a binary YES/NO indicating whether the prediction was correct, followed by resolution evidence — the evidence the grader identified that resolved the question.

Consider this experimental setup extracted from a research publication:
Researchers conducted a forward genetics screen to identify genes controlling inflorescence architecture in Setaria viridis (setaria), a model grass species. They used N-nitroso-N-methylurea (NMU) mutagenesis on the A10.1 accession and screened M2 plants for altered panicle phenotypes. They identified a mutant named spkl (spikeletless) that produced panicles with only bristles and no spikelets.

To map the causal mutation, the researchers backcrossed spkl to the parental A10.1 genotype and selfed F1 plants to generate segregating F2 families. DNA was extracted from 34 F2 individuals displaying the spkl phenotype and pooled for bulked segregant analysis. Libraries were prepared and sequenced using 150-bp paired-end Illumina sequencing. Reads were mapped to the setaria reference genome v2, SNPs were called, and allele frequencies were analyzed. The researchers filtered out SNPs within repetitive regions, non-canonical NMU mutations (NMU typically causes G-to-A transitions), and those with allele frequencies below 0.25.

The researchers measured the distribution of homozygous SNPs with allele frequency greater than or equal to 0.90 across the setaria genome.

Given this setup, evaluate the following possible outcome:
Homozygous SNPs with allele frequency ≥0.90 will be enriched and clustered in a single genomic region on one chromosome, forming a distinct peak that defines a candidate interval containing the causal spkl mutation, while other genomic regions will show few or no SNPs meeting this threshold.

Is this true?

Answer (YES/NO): YES